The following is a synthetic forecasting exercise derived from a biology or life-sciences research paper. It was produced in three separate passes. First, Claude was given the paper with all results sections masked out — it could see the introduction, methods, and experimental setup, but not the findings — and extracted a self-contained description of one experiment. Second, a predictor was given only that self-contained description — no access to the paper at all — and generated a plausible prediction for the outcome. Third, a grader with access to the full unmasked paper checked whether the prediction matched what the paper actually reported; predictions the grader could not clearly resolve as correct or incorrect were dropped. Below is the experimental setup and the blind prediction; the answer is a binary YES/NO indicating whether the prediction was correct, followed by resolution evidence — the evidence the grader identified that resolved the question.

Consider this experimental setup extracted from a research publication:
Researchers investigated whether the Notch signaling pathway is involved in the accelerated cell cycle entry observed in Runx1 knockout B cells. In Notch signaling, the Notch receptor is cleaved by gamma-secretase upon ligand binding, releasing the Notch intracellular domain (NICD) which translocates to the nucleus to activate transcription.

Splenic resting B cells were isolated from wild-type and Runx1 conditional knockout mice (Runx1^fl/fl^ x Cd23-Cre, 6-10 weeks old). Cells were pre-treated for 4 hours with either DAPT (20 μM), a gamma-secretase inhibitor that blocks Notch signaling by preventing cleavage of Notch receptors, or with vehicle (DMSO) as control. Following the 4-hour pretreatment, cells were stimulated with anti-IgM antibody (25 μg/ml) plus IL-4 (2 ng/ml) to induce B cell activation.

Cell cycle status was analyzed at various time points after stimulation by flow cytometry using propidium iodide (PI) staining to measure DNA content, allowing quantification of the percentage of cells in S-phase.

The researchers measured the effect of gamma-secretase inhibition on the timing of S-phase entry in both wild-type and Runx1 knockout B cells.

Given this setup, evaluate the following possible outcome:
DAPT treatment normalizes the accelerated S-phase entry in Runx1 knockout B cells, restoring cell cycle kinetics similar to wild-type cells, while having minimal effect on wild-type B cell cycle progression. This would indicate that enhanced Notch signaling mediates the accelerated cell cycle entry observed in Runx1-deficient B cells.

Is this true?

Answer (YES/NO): NO